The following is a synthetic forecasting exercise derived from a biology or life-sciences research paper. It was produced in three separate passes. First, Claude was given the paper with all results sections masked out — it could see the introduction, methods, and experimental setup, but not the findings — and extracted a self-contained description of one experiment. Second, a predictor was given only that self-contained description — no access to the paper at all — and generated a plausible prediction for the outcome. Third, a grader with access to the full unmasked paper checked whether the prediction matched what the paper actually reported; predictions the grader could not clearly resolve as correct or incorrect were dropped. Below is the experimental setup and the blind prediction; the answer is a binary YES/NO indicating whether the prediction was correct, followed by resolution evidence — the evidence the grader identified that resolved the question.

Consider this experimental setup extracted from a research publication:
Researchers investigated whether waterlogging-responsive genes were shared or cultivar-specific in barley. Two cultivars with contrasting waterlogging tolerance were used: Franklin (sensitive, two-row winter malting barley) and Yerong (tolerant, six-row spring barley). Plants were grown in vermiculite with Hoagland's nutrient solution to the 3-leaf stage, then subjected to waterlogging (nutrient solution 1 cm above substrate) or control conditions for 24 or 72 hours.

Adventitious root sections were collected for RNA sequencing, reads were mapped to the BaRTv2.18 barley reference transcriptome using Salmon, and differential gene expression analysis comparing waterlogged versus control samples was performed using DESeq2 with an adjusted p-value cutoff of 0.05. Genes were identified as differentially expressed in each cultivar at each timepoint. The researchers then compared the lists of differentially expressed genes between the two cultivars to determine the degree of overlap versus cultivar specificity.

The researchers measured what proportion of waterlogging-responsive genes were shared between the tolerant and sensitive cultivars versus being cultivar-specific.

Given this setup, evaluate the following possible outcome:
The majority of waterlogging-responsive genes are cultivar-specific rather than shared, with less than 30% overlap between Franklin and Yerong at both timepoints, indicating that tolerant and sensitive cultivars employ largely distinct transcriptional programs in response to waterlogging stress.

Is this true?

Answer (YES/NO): YES